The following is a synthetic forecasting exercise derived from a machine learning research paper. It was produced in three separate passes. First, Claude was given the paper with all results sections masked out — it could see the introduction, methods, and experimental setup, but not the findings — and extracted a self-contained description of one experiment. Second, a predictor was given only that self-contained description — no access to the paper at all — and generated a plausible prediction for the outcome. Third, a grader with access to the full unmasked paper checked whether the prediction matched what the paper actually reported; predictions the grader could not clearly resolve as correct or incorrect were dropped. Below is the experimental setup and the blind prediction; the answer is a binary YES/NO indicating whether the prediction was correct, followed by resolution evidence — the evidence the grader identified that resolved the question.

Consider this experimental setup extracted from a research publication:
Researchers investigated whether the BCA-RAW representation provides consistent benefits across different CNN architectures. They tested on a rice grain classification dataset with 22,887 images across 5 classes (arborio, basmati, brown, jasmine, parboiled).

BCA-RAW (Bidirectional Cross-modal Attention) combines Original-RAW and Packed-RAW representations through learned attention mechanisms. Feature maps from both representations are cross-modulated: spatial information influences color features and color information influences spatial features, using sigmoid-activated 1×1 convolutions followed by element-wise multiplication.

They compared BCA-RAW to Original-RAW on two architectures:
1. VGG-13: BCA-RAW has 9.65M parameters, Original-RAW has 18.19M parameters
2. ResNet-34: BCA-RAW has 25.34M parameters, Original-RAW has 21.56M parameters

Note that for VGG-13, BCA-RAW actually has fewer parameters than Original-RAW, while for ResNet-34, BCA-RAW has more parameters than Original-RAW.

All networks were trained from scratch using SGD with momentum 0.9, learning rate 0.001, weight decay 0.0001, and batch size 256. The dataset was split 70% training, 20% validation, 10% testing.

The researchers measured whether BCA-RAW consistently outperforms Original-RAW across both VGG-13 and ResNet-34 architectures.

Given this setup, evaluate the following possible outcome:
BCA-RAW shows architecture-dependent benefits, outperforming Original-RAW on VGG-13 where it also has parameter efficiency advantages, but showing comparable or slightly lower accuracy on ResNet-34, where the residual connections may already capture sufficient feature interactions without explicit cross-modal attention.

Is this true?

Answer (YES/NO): NO